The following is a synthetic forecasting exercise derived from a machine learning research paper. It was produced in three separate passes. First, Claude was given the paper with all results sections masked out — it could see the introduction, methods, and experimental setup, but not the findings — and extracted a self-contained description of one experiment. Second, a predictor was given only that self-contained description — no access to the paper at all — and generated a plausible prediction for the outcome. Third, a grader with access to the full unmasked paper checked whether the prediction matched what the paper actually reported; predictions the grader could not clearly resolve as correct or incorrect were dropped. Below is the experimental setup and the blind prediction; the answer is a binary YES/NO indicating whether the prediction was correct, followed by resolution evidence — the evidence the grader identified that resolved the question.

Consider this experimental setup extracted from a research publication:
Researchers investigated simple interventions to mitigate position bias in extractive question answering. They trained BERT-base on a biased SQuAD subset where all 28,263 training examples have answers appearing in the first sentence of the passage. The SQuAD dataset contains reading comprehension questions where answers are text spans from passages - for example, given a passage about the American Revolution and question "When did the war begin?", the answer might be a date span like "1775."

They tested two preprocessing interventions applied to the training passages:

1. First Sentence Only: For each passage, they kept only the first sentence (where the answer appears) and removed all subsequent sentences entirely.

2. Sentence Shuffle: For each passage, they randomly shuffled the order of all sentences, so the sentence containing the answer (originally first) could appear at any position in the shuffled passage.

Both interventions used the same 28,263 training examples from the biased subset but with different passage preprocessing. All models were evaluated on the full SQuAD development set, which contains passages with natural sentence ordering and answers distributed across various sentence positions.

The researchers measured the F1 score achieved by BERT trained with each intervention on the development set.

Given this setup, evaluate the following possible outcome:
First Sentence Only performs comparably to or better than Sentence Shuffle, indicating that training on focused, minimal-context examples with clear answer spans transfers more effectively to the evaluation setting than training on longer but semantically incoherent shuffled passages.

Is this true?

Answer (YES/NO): NO